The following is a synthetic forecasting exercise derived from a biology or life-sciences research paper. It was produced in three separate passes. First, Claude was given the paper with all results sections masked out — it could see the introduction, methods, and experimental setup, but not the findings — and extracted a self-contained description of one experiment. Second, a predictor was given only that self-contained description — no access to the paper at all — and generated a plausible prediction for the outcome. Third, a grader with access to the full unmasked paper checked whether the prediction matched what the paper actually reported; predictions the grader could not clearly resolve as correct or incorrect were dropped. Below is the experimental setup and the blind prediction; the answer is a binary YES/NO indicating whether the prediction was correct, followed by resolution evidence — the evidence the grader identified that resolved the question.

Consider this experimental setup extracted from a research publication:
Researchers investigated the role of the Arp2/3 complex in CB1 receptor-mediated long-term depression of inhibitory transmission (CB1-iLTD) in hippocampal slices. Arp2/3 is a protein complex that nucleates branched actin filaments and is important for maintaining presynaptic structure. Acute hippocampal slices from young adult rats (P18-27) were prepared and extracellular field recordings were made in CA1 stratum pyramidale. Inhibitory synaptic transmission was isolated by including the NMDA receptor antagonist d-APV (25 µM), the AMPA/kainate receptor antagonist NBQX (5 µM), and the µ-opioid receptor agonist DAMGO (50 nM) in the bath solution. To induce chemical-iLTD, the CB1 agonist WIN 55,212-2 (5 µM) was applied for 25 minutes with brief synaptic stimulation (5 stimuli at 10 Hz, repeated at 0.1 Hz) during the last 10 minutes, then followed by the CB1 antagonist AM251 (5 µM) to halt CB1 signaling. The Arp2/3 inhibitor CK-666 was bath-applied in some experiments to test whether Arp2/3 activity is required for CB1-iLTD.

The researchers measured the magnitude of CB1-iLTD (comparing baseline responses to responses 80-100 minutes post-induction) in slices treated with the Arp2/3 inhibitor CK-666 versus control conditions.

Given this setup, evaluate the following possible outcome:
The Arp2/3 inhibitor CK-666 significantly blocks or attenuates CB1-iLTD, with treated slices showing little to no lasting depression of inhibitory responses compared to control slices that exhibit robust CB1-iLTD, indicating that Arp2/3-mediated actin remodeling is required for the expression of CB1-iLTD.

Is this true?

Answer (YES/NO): NO